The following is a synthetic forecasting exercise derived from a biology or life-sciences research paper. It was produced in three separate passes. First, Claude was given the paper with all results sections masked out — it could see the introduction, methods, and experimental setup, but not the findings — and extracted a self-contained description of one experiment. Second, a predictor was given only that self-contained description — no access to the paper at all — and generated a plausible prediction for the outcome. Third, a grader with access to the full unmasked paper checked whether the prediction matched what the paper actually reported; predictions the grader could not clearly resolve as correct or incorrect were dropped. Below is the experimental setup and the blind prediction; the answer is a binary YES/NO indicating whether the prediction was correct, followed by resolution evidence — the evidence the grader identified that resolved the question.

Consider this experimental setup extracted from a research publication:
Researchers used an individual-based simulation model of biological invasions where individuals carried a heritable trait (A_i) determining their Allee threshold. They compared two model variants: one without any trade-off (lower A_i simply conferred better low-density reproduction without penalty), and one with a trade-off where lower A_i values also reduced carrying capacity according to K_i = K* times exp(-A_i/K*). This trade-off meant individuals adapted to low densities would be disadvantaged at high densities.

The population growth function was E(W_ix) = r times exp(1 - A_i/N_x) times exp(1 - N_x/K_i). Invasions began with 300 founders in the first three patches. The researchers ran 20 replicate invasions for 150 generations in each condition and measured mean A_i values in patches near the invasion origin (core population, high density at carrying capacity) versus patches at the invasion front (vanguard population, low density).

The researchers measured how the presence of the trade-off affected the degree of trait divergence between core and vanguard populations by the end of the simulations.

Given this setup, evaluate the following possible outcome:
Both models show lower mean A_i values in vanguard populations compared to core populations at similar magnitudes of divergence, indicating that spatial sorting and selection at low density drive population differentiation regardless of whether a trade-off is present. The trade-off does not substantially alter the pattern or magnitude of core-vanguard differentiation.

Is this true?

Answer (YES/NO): NO